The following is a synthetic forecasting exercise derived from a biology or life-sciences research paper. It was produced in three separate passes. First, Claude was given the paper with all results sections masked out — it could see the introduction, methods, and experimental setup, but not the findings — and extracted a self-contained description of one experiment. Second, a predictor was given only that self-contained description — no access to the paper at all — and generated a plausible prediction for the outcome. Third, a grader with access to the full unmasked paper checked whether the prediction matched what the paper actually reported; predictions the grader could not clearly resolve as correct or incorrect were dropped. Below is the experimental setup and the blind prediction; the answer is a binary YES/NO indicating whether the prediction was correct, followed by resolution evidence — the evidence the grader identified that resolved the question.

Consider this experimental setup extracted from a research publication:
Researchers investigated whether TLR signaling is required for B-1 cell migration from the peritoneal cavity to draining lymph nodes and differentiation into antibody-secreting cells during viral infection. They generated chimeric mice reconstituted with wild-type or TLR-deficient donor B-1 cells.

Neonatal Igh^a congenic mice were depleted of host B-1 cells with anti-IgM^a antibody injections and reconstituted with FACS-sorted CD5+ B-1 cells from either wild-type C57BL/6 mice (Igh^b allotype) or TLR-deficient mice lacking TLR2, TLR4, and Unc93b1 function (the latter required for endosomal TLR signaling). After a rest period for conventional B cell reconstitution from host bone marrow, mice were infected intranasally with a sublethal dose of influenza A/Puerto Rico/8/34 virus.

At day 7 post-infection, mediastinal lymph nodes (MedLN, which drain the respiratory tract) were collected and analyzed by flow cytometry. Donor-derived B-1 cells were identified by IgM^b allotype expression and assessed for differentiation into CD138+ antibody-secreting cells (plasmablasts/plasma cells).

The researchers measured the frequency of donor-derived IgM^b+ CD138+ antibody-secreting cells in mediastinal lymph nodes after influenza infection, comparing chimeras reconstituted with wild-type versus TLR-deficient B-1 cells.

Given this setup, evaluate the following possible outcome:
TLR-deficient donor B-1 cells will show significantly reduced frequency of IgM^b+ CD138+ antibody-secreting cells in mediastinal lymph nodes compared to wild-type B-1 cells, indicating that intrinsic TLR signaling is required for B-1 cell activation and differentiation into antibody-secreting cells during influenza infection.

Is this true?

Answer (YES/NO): YES